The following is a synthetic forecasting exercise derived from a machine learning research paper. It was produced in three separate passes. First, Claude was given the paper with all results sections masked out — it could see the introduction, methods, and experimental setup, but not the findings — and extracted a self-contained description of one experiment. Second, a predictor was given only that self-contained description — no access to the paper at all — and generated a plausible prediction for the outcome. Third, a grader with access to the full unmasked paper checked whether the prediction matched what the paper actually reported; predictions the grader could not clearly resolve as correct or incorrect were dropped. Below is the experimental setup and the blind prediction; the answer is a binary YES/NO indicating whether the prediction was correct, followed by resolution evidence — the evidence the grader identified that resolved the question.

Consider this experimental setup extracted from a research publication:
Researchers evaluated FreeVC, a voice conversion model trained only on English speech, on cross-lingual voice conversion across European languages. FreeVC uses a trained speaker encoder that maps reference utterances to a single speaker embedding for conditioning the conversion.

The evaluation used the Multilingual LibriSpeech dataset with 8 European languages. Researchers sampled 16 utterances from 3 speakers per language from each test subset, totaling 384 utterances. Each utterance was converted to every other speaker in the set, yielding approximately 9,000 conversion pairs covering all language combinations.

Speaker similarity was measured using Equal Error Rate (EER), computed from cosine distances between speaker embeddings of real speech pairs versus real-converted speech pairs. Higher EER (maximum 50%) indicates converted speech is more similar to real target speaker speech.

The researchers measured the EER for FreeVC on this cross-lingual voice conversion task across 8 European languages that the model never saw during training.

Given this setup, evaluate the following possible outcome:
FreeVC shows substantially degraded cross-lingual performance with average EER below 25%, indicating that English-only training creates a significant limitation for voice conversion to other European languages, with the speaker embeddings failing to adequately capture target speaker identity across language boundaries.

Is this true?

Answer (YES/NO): YES